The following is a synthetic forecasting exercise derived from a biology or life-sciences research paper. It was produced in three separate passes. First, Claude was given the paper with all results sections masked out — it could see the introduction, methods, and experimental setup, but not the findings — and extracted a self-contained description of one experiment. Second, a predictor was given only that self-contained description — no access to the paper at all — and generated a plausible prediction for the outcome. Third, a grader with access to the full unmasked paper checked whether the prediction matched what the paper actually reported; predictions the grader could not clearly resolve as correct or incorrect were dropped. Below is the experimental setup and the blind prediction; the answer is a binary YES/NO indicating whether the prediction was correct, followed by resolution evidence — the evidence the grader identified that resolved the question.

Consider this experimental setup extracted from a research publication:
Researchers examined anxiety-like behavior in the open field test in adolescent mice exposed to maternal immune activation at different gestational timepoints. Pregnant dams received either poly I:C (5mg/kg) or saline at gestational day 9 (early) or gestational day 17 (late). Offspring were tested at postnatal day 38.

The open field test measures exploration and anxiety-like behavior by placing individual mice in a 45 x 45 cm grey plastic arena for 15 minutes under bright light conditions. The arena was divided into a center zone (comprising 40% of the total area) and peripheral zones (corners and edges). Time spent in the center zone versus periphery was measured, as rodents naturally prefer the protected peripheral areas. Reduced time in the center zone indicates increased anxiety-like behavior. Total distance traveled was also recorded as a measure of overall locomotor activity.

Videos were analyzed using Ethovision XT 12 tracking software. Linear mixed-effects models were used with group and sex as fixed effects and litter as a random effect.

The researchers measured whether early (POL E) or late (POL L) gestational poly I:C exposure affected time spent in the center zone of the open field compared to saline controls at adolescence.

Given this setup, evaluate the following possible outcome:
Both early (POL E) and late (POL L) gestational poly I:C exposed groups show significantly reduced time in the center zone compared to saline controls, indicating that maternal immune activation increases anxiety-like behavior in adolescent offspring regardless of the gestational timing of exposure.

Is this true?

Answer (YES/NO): NO